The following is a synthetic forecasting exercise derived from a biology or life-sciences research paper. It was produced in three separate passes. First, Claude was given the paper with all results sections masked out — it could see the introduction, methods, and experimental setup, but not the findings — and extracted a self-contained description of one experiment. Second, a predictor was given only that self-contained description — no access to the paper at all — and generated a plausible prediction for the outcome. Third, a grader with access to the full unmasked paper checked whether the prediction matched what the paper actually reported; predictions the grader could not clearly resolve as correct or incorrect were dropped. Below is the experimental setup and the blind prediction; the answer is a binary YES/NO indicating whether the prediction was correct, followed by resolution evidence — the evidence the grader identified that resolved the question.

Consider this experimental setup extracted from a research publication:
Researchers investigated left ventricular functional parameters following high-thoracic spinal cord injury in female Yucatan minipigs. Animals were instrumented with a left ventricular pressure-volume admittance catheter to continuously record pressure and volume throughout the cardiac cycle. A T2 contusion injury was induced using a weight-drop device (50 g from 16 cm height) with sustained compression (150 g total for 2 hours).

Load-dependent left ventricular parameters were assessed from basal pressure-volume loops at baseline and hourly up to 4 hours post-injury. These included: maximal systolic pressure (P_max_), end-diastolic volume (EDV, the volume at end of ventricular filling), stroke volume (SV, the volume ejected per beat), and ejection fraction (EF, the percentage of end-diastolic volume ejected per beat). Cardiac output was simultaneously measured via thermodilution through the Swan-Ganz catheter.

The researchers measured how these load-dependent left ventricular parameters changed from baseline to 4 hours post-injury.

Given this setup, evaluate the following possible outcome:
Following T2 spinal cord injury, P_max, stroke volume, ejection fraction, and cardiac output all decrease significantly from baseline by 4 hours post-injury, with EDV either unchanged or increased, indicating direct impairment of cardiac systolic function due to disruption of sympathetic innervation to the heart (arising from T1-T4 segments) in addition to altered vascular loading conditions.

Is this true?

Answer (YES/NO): NO